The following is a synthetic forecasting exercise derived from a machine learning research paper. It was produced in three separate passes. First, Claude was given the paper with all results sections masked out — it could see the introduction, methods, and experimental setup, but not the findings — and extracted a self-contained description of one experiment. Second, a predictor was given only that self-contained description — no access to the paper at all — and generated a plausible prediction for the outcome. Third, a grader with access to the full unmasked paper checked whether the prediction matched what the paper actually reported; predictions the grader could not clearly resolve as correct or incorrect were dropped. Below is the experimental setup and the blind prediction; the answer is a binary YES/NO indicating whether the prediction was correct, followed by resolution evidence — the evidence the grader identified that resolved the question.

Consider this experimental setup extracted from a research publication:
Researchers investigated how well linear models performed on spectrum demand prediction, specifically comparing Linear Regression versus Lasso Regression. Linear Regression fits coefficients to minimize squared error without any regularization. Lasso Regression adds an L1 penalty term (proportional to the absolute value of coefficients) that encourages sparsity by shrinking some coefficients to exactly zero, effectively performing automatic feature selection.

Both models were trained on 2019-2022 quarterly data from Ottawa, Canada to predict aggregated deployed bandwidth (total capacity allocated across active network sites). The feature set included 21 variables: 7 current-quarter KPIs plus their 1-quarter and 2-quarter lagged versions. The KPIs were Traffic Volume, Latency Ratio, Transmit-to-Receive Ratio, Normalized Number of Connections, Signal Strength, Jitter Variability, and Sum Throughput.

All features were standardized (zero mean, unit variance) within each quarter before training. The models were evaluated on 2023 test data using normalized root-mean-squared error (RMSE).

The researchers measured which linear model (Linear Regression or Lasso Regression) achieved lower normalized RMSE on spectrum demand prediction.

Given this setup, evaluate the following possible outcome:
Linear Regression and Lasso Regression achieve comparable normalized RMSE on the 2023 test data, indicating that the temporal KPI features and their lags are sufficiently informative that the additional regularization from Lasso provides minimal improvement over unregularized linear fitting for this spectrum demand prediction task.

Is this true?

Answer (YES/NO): YES